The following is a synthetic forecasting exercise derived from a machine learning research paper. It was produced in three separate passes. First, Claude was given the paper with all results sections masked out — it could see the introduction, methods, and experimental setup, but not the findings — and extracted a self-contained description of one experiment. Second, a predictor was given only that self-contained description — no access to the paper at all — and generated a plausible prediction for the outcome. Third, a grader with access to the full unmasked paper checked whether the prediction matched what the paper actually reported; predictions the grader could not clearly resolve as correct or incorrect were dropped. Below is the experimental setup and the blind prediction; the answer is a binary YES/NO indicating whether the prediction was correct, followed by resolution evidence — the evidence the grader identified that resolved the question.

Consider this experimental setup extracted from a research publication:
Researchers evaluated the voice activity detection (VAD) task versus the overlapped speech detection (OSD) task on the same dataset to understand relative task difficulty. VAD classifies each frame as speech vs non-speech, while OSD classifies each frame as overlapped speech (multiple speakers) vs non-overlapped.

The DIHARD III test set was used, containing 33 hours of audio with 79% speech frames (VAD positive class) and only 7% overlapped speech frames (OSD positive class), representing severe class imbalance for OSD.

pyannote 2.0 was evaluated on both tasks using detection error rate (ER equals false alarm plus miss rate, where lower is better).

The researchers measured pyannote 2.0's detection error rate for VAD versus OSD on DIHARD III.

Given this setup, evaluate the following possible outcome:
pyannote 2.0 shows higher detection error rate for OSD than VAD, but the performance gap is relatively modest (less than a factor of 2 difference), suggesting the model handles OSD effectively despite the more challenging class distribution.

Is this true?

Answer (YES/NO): NO